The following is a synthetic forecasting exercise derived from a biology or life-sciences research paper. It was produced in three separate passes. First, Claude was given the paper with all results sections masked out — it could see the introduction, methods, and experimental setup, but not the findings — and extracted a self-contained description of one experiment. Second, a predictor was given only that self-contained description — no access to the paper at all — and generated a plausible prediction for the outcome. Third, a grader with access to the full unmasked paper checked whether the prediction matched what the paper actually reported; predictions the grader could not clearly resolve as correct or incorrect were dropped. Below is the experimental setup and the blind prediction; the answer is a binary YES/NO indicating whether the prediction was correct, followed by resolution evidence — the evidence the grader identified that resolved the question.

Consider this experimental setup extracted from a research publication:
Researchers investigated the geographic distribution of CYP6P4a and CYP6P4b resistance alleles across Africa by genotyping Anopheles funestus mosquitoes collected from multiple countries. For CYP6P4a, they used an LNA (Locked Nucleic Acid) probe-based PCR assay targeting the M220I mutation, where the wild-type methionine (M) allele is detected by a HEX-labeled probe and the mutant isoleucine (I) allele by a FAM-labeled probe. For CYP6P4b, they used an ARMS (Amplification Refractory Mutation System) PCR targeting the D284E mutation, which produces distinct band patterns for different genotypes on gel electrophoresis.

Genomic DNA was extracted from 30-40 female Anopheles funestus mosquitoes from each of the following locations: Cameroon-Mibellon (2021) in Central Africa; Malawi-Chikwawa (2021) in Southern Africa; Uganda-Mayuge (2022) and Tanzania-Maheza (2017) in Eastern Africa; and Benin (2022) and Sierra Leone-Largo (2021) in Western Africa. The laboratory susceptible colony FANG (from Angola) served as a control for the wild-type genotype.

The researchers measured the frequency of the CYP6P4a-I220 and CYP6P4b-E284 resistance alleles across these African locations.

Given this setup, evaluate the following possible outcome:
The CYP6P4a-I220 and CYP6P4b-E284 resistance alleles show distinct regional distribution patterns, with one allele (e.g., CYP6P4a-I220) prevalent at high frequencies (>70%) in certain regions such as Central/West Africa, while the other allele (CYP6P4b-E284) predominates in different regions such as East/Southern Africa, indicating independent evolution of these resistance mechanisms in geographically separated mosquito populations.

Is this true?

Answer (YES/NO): NO